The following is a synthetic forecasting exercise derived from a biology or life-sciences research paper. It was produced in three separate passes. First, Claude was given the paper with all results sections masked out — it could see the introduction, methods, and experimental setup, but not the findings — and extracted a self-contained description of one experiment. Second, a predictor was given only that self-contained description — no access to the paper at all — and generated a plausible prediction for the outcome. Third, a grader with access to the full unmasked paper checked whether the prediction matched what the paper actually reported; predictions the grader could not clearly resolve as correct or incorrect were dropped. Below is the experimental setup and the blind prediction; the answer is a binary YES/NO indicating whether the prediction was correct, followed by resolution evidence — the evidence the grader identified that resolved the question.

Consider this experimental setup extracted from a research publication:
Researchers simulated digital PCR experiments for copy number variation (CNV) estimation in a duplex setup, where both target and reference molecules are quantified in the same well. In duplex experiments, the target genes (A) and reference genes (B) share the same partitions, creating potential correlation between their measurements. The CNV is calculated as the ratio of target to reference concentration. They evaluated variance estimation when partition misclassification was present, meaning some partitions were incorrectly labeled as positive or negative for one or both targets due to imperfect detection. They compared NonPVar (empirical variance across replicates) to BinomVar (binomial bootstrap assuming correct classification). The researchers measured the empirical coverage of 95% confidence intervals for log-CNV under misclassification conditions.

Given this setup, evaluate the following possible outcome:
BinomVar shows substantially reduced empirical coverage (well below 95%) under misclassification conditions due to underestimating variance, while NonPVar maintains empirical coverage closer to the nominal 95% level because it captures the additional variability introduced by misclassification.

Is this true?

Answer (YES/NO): NO